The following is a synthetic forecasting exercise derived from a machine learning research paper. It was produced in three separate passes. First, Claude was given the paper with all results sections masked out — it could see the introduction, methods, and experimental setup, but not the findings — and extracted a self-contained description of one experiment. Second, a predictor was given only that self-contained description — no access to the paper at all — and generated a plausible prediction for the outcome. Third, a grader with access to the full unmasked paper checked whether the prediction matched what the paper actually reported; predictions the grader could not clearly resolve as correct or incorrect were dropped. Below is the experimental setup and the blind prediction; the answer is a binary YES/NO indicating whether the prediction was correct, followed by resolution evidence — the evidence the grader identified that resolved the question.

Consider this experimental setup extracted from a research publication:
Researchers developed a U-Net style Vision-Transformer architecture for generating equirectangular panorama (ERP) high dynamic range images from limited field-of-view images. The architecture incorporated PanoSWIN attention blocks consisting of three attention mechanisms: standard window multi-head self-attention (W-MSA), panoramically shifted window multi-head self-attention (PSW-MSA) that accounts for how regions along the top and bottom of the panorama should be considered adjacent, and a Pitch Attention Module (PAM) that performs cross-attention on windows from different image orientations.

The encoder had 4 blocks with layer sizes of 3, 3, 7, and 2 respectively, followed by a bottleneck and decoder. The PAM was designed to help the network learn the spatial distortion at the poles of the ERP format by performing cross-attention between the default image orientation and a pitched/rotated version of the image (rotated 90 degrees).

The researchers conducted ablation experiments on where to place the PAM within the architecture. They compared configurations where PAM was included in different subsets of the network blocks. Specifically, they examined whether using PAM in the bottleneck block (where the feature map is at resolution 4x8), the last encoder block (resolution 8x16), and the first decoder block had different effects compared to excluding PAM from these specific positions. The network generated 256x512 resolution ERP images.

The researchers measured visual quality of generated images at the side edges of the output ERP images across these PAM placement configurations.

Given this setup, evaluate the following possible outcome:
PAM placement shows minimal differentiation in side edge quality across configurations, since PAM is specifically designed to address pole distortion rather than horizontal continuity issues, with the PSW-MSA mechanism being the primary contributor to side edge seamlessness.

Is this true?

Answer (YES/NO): NO